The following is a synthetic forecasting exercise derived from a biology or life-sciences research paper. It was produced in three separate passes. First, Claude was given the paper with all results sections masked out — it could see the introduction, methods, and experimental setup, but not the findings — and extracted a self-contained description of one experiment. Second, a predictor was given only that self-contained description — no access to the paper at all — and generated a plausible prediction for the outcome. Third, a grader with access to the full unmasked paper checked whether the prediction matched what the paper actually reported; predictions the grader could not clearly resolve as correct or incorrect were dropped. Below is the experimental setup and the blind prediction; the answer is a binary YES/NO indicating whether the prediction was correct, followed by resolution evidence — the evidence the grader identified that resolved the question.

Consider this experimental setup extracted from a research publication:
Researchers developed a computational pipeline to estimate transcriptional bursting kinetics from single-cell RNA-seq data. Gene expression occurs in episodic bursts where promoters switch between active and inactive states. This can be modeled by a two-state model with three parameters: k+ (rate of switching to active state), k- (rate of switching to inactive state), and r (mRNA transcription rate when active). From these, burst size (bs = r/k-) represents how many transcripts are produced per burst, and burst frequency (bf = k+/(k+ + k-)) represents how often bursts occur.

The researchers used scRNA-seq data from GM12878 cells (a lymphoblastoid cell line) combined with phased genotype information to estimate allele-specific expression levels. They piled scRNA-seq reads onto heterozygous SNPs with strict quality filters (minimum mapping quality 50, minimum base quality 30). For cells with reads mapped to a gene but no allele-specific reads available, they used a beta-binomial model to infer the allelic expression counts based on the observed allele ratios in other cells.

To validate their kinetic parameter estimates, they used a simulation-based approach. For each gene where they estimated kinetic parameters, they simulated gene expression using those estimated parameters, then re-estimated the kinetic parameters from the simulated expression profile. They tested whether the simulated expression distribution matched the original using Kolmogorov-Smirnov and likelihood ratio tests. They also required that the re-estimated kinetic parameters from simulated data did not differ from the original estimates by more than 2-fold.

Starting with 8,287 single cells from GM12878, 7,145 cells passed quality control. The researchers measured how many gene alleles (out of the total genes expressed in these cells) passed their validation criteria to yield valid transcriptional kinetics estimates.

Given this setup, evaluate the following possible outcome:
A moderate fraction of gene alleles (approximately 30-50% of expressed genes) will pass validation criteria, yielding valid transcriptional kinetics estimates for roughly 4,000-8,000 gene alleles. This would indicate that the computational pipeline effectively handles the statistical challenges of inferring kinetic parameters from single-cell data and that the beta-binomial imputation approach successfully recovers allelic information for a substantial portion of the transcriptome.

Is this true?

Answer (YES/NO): NO